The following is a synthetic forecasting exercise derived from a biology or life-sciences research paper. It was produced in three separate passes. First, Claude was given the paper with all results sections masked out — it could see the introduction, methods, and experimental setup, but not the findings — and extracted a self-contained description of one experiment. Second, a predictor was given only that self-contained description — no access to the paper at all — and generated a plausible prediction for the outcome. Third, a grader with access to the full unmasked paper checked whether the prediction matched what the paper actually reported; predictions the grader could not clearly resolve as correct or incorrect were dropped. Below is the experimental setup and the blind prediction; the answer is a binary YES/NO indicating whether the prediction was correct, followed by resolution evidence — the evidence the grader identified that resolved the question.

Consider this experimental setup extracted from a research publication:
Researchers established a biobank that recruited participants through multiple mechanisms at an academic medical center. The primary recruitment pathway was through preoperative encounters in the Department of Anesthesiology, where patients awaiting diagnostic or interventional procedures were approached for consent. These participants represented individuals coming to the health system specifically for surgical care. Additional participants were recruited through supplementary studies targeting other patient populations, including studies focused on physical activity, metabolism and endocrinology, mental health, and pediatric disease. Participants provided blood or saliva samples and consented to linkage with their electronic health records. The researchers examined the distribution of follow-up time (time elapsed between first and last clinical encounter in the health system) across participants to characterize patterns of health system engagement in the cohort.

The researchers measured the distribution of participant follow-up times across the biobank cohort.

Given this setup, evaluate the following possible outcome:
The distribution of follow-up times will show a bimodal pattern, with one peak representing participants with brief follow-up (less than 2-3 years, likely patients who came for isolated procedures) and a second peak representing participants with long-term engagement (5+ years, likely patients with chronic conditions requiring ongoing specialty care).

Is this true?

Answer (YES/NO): YES